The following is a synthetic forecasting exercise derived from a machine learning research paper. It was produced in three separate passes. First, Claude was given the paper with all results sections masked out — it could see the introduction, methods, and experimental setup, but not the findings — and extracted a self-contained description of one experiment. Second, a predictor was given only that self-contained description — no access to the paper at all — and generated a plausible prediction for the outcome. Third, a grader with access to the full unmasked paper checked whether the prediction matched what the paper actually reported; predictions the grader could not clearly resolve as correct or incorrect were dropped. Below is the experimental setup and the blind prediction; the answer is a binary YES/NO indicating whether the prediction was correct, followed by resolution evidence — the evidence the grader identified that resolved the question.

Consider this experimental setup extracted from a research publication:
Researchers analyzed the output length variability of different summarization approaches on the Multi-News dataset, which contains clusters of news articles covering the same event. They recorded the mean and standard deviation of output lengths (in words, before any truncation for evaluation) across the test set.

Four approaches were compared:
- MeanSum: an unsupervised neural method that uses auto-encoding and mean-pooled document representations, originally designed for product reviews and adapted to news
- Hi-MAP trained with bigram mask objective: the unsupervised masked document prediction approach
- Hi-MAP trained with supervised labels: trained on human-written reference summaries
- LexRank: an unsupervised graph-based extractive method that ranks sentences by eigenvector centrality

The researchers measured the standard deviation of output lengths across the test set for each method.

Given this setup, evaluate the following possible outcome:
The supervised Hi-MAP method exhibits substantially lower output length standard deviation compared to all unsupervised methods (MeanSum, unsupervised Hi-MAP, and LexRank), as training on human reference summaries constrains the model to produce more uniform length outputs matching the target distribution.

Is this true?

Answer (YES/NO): NO